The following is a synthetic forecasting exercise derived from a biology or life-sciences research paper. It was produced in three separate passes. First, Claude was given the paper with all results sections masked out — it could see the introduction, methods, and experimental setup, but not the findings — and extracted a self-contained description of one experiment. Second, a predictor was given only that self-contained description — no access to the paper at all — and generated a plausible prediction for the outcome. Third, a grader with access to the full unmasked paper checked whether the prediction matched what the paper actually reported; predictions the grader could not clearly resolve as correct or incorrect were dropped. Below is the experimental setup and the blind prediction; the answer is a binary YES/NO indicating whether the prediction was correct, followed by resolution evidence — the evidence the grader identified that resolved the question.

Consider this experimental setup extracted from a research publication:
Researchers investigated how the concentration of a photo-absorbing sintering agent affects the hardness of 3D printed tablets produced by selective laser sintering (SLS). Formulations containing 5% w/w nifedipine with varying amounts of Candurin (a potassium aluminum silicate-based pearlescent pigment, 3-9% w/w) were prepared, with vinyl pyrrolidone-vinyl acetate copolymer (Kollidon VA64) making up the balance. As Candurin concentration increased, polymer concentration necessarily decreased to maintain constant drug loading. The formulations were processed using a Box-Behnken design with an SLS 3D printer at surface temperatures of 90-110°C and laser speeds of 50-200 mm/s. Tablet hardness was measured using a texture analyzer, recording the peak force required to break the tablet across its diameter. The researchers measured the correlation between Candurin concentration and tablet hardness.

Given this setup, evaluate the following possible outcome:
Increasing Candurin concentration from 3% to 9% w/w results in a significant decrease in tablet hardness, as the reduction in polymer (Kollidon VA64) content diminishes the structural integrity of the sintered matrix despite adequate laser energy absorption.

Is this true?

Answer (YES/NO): YES